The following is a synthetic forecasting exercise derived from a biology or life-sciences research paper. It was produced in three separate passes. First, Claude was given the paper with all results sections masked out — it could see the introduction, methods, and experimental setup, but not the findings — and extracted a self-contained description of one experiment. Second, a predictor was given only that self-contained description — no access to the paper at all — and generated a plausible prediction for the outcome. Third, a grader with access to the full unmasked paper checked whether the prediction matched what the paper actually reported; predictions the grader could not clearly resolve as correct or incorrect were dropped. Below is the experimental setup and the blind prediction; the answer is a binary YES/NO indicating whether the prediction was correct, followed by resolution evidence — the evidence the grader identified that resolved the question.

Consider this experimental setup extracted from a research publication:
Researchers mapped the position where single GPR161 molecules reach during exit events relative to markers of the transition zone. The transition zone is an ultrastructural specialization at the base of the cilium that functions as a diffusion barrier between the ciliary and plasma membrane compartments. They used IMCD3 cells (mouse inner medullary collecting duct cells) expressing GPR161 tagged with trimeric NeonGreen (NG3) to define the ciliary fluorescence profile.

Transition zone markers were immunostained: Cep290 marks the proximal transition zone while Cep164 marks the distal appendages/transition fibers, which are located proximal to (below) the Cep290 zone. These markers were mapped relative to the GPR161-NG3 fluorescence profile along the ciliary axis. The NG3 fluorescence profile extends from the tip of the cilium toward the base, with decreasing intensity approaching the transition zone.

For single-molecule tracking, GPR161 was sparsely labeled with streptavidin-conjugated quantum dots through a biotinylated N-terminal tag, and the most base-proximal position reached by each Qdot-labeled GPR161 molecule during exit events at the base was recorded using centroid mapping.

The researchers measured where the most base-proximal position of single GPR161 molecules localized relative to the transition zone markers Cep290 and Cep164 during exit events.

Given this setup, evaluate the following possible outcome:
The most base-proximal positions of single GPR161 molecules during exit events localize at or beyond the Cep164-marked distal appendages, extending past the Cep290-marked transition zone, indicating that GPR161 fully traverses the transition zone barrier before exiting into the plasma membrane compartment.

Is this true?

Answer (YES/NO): NO